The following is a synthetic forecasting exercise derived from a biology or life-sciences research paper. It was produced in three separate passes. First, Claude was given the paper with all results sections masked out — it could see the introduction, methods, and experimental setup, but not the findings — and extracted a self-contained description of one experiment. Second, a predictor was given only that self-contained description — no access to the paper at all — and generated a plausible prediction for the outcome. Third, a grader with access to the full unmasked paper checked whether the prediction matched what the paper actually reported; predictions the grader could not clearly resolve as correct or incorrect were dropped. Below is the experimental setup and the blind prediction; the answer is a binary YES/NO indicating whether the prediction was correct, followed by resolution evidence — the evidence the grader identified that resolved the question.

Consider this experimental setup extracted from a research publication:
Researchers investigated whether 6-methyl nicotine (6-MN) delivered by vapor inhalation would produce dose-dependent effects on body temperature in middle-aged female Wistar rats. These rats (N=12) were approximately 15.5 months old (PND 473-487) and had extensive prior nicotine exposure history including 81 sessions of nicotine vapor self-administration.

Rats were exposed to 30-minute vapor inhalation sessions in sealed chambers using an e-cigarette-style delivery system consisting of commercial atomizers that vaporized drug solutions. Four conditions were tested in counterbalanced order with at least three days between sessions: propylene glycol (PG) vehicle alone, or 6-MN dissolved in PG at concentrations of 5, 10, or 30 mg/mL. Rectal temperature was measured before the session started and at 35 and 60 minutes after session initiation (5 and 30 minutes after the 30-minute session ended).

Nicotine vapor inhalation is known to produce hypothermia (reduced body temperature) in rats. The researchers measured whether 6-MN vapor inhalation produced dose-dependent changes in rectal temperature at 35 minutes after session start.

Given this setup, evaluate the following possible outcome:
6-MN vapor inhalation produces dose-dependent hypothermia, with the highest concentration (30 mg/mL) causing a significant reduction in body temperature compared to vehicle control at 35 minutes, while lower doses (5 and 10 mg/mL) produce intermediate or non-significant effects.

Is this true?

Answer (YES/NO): YES